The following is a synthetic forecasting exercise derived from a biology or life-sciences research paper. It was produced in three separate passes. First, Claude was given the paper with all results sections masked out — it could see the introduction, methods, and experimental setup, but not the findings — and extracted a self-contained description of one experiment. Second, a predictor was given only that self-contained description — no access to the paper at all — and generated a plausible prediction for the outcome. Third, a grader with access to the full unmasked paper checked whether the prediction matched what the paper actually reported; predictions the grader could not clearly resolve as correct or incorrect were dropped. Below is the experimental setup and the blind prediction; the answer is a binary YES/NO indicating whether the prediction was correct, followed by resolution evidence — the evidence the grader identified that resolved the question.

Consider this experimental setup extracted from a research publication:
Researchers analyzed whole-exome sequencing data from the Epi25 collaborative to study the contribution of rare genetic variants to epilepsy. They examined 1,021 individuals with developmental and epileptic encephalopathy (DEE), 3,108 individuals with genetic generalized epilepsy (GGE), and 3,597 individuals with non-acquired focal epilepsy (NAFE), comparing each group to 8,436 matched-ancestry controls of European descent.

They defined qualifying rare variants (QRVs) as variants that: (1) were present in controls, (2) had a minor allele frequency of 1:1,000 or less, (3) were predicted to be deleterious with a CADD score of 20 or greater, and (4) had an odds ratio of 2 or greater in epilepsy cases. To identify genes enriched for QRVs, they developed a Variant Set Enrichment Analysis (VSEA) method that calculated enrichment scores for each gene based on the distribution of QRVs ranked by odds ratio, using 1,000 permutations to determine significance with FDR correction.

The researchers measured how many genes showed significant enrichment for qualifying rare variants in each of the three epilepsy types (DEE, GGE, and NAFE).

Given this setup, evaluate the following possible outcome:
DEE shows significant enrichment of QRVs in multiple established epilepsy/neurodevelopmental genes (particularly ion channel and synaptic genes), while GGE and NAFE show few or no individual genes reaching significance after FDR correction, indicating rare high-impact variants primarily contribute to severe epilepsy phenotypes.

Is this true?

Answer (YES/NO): NO